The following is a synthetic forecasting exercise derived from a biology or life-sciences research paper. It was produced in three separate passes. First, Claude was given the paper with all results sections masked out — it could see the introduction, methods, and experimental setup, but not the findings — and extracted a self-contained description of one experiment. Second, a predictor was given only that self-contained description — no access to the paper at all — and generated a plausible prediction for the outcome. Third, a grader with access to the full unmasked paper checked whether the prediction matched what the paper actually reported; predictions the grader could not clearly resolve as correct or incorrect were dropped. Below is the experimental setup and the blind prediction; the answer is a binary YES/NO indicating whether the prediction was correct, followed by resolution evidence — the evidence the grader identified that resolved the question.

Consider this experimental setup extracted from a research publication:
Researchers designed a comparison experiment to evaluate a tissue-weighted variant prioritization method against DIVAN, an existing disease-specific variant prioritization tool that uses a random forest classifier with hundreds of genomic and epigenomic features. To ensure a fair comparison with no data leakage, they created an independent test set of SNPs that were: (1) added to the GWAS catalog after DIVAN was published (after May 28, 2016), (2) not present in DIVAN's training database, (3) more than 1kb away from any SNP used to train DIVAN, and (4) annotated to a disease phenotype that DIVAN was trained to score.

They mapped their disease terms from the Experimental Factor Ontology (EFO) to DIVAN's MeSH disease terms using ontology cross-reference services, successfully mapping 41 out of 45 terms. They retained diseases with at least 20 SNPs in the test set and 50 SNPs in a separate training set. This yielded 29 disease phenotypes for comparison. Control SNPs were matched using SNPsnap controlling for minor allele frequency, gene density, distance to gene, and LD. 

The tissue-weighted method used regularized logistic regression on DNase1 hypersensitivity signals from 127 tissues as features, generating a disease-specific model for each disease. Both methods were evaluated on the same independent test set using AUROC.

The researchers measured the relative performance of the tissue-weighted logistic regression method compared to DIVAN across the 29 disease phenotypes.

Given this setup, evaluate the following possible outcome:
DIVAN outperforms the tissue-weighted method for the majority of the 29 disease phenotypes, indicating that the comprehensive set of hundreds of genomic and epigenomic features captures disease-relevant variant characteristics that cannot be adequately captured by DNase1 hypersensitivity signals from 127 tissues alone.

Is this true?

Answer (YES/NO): NO